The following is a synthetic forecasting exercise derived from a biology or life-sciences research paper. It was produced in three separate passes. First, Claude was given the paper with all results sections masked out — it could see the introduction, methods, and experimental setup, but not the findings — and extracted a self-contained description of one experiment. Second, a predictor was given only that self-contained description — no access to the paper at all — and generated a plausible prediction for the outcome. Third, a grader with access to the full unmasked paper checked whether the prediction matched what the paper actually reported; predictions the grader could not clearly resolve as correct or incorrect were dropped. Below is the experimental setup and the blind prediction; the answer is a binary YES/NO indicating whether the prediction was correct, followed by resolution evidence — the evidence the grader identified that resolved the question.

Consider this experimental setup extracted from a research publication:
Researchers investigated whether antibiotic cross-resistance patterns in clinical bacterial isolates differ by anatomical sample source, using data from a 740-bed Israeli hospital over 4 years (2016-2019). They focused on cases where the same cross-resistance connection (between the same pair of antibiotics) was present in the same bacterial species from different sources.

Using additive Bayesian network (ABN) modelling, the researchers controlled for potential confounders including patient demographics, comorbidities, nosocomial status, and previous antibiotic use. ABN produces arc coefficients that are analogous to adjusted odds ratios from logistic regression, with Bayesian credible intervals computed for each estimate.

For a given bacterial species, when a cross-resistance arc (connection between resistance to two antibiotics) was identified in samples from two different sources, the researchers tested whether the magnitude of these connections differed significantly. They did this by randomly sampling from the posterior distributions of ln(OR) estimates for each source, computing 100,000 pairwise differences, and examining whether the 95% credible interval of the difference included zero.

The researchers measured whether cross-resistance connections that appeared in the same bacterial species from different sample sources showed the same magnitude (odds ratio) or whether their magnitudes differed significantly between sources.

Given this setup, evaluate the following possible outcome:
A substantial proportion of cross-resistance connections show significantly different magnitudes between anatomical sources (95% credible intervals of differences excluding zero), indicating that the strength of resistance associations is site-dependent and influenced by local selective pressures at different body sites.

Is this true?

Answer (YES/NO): YES